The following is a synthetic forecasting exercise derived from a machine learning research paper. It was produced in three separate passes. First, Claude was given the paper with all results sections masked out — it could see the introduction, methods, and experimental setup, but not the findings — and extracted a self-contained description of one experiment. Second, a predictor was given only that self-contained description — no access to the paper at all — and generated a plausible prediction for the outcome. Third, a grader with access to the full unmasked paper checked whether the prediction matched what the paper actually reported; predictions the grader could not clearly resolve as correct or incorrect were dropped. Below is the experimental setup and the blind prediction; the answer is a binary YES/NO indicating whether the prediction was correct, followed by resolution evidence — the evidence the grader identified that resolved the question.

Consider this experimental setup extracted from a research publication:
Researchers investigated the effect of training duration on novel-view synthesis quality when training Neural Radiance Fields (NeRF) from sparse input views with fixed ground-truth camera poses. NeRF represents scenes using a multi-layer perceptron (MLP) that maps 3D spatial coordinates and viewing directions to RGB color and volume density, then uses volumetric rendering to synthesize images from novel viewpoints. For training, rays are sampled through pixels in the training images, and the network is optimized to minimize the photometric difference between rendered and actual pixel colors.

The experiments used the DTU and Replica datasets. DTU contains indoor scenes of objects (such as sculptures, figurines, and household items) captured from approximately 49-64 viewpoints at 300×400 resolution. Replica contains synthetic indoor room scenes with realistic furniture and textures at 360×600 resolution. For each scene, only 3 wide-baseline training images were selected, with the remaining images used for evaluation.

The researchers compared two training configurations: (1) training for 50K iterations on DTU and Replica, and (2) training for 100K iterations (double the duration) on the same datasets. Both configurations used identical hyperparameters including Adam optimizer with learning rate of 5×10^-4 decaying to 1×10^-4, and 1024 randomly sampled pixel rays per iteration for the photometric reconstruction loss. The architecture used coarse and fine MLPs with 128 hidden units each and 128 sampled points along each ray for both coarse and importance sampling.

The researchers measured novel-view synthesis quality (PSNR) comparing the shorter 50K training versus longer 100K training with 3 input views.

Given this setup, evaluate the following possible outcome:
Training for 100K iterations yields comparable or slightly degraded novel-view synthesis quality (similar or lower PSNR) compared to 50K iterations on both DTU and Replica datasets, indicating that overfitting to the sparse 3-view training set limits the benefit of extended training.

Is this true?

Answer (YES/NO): YES